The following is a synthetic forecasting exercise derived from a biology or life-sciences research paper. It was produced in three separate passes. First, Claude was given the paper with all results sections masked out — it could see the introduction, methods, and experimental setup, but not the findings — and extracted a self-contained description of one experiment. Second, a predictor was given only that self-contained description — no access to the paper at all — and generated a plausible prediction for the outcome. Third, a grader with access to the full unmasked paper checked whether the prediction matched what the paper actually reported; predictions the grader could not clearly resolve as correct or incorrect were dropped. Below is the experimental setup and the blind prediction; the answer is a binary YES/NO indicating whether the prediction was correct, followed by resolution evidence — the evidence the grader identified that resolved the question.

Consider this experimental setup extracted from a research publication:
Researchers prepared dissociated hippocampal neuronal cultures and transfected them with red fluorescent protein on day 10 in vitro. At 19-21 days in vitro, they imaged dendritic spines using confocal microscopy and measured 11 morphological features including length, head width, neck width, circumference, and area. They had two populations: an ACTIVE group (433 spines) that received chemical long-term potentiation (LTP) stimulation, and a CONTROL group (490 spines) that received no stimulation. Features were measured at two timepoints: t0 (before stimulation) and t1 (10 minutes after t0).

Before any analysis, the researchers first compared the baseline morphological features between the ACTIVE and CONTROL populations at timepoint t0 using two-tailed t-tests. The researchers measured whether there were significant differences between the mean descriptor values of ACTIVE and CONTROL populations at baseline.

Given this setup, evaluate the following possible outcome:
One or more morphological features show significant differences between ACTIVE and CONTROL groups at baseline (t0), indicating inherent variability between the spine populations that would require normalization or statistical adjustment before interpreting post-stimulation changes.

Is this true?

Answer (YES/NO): YES